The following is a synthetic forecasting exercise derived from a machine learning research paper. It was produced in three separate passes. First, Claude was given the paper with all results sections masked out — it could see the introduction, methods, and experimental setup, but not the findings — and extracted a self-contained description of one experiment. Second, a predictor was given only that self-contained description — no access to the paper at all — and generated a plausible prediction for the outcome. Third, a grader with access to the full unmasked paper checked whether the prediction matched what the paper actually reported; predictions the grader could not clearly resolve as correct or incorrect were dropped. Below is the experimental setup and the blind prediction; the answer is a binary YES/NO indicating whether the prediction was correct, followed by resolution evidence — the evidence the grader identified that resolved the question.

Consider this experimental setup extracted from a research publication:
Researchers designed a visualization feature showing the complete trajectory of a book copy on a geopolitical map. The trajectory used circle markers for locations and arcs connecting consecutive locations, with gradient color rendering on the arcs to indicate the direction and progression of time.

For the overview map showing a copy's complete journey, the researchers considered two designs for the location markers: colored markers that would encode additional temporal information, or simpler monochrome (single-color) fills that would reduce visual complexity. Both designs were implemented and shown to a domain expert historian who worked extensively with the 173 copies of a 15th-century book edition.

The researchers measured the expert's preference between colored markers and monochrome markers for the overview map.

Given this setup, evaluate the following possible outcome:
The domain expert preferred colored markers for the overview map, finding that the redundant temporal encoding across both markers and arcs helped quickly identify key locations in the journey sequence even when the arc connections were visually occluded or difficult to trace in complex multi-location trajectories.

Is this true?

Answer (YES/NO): NO